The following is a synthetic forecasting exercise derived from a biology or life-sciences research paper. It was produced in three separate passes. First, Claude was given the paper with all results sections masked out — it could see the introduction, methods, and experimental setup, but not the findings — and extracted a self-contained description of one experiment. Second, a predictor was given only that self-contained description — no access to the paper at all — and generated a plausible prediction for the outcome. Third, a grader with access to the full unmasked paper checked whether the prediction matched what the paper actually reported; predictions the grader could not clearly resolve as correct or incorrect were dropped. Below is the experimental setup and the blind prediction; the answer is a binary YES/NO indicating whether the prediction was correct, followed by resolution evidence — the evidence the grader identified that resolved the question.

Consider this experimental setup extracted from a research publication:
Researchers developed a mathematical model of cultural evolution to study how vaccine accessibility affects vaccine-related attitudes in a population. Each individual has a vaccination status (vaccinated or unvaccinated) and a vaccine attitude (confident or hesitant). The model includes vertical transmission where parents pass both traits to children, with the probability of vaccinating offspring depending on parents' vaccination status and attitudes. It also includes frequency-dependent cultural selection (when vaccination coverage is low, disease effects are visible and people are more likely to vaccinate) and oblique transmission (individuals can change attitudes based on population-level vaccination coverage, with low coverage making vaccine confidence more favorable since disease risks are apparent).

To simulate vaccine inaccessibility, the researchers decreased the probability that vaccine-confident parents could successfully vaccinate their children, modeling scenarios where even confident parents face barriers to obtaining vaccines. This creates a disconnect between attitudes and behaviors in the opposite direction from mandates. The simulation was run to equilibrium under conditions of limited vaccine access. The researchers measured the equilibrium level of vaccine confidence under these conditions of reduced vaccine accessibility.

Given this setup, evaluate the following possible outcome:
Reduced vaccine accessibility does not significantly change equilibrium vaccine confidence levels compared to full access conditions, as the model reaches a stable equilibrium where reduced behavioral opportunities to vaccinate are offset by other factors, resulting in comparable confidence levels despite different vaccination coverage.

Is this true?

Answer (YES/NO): NO